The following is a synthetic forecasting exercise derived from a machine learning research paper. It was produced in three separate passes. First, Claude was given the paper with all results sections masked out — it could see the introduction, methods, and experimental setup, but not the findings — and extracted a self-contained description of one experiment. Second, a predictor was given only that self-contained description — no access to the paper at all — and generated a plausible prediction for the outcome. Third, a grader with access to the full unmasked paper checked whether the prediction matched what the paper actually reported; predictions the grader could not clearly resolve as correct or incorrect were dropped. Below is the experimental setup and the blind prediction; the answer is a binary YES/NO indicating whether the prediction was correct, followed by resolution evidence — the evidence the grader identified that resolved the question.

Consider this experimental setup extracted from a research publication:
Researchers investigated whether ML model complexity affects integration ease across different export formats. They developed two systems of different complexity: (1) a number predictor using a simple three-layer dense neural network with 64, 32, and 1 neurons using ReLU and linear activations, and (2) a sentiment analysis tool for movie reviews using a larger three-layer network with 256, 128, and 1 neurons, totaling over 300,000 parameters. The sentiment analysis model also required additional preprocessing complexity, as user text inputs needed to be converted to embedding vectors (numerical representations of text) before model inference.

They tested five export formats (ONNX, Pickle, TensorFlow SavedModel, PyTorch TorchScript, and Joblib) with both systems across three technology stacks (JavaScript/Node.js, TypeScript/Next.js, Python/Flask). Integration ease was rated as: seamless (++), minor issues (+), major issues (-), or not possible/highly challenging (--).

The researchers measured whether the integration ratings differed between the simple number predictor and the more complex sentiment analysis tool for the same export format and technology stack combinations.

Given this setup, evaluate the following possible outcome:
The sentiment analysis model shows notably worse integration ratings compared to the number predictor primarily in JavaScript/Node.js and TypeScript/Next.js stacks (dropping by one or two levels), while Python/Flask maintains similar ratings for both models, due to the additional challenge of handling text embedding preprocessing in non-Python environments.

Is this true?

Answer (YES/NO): NO